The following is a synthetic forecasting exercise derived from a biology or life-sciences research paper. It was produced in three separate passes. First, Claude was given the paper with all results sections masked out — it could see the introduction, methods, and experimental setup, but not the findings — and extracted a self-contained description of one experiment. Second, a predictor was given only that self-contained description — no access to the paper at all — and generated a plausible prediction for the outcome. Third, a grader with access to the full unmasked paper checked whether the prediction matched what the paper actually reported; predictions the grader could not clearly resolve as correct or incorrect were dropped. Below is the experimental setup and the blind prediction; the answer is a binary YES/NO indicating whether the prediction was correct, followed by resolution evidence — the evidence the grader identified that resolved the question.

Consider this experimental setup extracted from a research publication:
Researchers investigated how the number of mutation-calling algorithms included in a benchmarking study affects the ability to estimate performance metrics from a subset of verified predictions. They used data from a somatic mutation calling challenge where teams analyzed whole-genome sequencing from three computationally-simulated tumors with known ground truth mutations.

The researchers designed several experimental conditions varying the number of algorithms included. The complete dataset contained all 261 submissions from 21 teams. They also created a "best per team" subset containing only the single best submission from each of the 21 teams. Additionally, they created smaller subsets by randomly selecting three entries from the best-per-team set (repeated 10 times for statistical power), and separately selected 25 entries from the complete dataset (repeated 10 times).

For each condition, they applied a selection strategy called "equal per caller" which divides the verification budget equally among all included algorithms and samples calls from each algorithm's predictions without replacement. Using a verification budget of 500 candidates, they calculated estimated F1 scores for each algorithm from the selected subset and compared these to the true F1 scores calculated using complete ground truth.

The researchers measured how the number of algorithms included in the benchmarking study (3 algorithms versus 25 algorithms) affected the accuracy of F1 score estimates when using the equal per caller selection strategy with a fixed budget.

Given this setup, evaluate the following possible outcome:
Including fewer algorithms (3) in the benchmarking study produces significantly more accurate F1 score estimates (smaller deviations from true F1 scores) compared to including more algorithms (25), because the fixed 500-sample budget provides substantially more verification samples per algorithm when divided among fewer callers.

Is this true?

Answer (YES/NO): NO